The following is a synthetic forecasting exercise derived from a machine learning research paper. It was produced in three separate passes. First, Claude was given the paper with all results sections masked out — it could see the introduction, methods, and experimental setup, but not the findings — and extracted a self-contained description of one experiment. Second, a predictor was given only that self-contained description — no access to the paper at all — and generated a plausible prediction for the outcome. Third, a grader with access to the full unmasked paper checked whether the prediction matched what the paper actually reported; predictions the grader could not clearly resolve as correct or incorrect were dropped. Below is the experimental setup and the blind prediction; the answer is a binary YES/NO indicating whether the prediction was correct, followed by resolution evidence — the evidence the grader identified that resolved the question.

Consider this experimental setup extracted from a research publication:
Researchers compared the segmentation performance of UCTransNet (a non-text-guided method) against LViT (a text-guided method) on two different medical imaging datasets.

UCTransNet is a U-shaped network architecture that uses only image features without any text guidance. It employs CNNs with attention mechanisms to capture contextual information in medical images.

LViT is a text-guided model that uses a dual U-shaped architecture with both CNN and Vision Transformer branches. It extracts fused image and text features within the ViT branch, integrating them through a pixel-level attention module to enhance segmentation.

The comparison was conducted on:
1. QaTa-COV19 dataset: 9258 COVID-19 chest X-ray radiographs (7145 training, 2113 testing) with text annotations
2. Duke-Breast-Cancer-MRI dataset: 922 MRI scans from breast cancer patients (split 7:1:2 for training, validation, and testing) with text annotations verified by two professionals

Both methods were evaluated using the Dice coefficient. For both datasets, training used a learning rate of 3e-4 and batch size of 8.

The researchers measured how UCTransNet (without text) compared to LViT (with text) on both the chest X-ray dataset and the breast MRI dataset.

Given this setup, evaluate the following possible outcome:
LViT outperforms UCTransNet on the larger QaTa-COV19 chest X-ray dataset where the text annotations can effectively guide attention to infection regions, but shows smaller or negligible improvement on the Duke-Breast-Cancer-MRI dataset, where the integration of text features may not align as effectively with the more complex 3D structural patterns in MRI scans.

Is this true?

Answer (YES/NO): NO